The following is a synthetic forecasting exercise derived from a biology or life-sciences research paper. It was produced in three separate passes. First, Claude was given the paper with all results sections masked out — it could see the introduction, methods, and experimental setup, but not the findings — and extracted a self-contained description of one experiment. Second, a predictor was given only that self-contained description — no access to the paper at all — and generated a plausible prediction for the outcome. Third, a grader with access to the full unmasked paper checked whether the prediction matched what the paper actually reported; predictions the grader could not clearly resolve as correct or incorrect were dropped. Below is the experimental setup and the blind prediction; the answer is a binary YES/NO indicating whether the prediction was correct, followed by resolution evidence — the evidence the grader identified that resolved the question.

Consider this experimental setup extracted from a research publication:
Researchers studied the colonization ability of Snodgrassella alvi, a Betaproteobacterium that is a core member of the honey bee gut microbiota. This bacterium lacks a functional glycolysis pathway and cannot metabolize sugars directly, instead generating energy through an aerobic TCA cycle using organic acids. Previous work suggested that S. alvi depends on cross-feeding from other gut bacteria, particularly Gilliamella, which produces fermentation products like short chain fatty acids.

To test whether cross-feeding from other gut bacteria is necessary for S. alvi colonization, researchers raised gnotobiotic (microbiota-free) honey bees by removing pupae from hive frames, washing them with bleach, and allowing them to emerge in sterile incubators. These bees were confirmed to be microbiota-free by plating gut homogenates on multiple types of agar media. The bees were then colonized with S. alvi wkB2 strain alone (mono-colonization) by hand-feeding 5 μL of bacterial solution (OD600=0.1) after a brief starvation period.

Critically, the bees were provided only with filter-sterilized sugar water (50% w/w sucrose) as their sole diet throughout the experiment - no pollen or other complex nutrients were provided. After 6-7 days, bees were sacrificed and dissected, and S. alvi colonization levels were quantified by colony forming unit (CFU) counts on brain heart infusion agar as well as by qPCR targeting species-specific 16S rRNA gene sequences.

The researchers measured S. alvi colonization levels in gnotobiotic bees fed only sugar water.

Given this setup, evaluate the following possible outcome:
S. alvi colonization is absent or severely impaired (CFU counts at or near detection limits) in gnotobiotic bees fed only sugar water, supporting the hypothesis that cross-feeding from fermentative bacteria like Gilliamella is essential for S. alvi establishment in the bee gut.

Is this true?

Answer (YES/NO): NO